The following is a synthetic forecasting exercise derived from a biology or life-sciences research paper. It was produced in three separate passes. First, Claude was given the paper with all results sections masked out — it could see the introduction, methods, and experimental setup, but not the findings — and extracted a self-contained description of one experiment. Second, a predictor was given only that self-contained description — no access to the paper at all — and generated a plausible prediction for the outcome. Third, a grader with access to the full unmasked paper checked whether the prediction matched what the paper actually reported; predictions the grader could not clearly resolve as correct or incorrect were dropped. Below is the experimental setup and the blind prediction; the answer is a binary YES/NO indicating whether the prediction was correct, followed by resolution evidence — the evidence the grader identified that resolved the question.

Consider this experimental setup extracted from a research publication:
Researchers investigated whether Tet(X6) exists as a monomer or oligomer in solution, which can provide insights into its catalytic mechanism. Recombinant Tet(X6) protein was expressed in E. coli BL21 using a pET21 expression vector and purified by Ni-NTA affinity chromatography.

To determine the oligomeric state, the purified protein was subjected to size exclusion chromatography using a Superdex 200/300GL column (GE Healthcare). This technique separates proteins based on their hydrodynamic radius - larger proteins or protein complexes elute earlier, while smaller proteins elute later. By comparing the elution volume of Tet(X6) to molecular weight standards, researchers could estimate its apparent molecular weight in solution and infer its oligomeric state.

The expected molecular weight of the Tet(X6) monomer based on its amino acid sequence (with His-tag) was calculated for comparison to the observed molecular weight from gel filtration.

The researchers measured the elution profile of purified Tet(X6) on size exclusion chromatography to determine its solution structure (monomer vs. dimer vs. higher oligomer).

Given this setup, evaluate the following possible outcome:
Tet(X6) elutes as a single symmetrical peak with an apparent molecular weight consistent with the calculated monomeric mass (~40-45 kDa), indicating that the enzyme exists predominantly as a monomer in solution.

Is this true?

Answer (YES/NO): NO